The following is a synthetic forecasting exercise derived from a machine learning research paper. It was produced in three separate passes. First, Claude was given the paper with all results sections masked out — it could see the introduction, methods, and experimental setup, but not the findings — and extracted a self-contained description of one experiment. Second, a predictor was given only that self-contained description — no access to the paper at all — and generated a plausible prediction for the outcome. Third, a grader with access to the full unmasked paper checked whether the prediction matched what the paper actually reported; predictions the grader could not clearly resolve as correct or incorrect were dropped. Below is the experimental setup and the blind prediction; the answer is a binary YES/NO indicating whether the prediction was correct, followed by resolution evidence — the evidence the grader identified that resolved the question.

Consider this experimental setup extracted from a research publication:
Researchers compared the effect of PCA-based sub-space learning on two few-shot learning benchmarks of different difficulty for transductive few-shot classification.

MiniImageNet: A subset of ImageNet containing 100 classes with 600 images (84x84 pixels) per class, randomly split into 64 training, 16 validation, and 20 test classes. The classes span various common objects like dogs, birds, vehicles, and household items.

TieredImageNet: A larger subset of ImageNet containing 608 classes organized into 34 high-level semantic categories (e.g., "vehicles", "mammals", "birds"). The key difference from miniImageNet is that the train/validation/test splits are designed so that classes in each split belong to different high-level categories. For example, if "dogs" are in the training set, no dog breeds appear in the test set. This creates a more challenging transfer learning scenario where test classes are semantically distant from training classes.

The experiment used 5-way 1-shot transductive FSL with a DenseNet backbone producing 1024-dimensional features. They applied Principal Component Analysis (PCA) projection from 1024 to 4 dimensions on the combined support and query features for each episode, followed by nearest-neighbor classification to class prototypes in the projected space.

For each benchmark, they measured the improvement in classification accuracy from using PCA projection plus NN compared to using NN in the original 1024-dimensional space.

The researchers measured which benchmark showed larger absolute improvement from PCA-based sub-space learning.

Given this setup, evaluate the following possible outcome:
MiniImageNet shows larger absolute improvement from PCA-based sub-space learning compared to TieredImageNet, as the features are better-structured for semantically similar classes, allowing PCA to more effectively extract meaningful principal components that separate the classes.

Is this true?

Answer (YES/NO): NO